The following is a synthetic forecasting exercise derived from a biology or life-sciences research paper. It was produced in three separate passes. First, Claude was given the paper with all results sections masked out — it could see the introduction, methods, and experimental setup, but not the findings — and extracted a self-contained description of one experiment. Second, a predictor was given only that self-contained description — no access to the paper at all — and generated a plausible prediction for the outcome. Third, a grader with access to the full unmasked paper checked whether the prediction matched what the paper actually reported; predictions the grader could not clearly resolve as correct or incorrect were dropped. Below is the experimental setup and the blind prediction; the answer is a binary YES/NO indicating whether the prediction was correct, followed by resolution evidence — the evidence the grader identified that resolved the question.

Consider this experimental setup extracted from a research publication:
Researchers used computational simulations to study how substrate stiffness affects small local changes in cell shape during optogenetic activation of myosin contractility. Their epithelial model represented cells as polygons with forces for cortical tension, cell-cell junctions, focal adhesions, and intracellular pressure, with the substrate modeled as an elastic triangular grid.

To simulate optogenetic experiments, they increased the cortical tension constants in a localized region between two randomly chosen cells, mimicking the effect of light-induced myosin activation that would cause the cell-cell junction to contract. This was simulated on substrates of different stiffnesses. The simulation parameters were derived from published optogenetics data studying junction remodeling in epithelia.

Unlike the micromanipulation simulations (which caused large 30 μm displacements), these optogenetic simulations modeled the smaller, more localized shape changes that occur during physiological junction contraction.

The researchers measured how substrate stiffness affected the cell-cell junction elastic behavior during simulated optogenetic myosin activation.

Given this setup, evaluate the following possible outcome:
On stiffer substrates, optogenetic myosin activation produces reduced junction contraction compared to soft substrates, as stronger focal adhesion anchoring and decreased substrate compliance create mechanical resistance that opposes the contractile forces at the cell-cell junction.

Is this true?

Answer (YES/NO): YES